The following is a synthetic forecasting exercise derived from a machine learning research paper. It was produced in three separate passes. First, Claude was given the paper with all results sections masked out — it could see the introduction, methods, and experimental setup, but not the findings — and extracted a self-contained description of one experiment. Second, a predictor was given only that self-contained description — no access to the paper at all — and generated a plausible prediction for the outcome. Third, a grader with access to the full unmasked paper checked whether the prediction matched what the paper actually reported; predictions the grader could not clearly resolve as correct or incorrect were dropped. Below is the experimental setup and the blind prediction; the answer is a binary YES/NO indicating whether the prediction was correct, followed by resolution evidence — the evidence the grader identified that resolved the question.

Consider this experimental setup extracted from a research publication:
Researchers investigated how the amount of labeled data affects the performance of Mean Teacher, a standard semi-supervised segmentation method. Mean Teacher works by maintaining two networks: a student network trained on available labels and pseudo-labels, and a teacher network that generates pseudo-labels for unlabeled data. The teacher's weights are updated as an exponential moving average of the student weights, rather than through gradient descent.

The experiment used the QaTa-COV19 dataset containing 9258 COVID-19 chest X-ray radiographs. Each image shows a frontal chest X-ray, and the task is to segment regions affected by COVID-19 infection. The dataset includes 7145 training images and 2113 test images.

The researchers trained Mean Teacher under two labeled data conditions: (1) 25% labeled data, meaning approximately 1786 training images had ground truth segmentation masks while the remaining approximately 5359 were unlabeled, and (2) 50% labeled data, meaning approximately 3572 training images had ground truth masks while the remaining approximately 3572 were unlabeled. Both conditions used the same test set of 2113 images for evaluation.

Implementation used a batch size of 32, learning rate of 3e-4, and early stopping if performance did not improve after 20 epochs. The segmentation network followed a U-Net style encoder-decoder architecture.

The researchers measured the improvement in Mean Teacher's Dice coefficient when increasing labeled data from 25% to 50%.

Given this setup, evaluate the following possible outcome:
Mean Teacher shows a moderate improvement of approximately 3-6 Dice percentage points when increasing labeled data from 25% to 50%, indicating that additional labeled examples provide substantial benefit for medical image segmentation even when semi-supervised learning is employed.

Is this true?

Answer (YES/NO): NO